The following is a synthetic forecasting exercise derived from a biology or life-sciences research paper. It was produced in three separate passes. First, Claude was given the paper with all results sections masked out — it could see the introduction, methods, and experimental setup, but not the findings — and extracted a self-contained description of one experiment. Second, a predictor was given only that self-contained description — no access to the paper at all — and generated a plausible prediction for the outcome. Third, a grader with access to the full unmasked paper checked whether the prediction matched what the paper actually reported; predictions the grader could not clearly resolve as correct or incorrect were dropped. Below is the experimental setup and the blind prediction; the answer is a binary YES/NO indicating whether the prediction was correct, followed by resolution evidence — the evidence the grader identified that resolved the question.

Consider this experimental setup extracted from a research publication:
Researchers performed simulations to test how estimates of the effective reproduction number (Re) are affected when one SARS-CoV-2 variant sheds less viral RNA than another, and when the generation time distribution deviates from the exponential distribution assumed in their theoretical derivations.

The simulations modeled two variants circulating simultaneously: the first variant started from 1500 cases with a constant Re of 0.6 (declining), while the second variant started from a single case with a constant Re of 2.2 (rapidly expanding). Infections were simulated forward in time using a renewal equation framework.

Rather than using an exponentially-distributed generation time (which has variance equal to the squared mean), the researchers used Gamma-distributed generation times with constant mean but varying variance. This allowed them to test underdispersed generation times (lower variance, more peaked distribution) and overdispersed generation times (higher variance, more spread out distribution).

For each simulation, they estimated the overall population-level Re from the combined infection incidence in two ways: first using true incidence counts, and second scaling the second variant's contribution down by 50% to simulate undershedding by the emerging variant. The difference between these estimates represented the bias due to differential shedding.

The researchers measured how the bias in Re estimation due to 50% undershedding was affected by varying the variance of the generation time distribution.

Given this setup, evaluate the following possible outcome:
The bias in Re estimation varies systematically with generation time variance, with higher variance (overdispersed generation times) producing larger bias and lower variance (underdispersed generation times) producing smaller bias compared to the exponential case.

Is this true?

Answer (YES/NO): NO